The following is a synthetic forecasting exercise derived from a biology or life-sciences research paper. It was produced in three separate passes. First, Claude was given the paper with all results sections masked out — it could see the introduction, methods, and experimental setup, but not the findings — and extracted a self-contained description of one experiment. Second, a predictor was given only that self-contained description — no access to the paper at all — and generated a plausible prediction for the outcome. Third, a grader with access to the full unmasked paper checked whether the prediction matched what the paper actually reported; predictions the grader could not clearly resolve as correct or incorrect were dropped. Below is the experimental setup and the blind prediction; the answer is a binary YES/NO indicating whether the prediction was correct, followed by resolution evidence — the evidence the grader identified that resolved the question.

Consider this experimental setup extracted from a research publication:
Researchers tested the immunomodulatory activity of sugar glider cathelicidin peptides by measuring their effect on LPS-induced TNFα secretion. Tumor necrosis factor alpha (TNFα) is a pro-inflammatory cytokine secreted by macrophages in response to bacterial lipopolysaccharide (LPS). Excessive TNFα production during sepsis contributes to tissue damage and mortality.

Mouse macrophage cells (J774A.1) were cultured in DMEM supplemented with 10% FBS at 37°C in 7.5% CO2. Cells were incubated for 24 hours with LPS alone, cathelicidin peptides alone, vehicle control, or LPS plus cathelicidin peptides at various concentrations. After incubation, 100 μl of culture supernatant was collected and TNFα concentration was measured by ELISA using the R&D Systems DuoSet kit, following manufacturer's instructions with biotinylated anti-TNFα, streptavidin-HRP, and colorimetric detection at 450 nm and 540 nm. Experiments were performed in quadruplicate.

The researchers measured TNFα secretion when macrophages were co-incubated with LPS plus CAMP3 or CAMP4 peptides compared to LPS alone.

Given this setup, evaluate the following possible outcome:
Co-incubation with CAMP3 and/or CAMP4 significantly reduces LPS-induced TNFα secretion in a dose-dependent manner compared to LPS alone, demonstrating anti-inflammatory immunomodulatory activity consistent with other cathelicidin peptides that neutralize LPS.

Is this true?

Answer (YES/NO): NO